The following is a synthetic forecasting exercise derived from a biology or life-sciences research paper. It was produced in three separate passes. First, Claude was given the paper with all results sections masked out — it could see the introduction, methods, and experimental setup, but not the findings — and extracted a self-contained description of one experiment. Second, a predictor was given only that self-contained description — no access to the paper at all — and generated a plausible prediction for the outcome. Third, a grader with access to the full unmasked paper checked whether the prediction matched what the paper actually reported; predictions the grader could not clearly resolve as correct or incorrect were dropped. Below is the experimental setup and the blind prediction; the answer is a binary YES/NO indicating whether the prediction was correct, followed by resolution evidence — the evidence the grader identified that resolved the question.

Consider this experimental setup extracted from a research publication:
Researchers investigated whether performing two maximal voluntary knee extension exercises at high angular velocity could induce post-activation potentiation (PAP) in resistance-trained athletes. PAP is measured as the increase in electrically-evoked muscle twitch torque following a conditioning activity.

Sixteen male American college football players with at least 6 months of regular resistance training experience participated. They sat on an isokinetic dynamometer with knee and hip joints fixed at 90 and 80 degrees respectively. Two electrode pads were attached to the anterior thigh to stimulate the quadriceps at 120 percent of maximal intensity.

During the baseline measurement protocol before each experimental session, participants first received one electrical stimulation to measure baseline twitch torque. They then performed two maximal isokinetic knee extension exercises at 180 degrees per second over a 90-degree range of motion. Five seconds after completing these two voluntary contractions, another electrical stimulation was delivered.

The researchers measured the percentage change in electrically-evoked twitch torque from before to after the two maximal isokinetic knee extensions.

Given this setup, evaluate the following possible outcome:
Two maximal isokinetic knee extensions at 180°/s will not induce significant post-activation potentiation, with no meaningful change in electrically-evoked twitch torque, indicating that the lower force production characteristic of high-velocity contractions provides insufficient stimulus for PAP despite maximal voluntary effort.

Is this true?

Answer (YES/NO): NO